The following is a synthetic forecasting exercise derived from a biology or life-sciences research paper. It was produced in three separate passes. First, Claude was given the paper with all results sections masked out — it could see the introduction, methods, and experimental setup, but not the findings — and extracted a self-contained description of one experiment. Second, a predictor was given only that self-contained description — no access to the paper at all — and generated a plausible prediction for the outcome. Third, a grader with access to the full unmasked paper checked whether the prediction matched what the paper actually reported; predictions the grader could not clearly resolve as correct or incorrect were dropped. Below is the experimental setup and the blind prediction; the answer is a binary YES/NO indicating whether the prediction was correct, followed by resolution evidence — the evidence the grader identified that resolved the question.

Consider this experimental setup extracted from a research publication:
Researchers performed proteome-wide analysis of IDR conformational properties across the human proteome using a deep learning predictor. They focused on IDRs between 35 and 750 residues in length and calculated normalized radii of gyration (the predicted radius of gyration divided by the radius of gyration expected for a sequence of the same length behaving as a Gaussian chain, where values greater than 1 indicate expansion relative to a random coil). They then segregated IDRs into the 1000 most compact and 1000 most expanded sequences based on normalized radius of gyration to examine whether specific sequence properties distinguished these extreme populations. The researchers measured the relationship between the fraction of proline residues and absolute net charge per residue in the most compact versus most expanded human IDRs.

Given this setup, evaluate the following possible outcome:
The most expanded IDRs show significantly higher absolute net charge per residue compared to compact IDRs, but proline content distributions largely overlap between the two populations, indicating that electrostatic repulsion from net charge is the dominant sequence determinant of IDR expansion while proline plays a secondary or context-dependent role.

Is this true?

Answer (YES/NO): NO